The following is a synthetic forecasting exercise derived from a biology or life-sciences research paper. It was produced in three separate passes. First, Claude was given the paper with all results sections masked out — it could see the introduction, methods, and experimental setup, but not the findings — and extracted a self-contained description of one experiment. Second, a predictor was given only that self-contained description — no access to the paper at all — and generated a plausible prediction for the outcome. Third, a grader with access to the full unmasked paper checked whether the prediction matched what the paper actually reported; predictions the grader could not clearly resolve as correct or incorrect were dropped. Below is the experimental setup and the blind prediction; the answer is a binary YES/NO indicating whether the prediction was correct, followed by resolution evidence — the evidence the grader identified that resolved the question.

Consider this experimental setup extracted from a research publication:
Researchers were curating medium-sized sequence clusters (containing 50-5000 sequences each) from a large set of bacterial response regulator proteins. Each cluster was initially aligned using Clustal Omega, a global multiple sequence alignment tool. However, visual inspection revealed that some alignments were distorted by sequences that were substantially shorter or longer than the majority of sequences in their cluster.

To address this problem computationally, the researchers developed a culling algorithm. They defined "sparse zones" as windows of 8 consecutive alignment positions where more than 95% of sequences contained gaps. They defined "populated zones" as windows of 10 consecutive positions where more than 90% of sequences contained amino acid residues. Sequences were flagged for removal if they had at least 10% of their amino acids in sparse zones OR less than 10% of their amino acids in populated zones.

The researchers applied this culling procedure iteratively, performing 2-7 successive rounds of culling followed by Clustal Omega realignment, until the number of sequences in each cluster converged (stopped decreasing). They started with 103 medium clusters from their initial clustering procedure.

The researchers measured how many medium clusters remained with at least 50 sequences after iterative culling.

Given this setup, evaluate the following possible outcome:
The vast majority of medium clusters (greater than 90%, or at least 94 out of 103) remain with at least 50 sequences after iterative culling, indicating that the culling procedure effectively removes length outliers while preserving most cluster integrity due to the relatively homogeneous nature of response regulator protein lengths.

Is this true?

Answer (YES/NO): YES